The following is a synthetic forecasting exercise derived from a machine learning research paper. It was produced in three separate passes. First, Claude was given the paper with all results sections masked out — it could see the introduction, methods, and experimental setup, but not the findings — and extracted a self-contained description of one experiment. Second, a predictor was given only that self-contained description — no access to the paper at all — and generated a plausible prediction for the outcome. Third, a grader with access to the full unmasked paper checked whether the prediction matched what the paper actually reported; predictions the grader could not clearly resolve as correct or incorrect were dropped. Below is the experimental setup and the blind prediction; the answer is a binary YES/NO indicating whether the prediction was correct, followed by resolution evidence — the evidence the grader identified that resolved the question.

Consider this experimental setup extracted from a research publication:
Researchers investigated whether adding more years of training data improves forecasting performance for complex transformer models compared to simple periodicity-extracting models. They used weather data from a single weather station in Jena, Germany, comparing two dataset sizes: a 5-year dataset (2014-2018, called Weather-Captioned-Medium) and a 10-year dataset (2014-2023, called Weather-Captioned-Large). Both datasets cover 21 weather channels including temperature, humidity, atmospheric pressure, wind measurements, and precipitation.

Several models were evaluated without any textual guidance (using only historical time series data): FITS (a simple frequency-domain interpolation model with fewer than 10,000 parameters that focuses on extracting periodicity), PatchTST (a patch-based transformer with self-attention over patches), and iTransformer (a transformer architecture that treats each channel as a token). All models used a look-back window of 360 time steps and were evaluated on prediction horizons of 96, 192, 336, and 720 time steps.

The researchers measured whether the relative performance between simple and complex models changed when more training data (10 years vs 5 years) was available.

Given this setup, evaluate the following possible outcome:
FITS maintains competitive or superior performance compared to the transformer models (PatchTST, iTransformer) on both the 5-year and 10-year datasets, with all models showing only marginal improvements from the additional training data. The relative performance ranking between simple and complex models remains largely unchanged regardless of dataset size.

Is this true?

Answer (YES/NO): NO